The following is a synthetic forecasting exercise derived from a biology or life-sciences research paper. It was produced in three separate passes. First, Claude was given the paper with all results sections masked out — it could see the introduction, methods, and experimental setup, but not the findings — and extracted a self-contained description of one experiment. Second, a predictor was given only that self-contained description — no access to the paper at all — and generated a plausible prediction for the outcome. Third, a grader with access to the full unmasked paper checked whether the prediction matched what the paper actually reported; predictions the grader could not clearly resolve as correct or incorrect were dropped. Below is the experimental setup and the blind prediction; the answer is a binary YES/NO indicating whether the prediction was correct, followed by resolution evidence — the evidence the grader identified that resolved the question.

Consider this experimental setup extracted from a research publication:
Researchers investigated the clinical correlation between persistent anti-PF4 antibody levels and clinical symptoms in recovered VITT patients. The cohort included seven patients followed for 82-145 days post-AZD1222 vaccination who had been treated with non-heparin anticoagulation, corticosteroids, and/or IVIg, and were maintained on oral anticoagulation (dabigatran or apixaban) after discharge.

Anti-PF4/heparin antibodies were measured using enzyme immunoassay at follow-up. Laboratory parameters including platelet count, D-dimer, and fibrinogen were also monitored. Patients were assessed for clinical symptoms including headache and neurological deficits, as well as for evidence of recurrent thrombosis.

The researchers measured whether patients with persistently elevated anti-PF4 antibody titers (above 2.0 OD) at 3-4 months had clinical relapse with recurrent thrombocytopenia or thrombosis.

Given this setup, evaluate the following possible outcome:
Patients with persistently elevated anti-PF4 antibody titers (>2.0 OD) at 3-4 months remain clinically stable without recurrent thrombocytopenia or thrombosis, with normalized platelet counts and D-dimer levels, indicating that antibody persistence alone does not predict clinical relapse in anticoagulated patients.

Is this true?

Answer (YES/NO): NO